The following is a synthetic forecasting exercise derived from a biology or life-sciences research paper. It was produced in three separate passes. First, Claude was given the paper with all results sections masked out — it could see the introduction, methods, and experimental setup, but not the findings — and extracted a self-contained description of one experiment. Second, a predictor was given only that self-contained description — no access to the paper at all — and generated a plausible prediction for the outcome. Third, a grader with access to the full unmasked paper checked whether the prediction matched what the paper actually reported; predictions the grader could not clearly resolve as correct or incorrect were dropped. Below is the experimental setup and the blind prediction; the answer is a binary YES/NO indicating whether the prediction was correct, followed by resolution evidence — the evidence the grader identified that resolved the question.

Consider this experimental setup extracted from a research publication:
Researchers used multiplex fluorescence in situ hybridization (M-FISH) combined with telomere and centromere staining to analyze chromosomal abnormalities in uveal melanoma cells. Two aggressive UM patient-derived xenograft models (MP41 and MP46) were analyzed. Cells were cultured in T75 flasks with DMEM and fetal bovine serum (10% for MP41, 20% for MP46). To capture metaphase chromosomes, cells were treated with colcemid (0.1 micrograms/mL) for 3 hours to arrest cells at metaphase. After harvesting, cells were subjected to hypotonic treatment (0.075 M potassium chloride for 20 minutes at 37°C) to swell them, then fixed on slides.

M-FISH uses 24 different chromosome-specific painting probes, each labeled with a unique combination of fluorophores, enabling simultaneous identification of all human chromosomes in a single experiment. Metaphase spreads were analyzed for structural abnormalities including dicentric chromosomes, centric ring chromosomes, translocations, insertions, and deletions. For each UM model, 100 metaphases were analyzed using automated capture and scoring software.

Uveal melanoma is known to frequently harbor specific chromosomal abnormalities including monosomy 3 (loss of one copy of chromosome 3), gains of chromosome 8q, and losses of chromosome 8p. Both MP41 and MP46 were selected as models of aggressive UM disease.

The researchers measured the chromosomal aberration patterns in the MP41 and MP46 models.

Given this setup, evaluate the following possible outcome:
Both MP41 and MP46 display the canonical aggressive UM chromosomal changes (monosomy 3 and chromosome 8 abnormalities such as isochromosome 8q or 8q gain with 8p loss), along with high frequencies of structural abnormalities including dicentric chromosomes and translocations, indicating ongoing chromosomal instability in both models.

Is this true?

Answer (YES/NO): YES